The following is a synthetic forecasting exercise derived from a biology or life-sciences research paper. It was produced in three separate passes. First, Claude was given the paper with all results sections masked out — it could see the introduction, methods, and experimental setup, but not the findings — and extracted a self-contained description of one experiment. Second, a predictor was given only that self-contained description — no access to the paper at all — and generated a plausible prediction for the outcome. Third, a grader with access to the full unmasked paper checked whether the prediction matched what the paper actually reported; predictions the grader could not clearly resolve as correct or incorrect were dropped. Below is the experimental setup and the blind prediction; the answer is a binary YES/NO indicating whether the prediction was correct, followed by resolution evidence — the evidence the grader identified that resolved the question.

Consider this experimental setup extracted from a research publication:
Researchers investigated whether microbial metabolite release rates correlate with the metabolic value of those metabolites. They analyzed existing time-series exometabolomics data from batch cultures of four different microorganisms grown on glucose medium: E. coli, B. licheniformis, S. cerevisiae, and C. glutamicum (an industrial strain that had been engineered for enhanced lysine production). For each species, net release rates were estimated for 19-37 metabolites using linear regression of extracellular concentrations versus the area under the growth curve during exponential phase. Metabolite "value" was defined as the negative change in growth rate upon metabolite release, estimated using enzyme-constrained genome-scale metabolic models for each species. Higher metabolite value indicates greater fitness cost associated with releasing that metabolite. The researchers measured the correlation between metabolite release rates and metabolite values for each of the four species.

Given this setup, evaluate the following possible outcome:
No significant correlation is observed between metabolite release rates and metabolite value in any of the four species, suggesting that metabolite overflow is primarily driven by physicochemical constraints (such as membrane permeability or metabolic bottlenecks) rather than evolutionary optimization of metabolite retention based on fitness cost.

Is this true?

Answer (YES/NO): NO